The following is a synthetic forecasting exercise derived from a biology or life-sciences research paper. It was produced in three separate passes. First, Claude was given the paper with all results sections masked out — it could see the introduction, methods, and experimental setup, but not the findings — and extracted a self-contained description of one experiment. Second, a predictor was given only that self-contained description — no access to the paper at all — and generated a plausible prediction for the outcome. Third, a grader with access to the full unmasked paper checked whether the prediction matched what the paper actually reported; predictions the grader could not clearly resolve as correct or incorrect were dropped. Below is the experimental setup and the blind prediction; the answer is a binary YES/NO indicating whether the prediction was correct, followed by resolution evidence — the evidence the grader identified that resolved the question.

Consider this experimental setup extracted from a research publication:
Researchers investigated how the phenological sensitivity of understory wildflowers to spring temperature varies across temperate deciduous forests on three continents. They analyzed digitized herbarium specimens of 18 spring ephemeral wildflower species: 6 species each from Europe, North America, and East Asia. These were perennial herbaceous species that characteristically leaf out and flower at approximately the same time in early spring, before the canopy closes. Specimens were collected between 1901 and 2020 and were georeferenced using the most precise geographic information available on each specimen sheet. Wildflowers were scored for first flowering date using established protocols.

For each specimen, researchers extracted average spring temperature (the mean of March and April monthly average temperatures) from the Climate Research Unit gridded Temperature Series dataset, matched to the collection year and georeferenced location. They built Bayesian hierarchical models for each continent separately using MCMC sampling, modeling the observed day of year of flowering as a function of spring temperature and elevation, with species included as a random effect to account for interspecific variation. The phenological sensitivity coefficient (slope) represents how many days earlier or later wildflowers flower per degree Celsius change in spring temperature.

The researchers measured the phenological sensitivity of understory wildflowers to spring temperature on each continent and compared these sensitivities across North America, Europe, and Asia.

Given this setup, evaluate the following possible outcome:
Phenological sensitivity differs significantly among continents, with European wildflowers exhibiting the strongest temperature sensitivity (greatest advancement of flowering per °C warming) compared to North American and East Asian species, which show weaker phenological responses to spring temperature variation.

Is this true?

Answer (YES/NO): NO